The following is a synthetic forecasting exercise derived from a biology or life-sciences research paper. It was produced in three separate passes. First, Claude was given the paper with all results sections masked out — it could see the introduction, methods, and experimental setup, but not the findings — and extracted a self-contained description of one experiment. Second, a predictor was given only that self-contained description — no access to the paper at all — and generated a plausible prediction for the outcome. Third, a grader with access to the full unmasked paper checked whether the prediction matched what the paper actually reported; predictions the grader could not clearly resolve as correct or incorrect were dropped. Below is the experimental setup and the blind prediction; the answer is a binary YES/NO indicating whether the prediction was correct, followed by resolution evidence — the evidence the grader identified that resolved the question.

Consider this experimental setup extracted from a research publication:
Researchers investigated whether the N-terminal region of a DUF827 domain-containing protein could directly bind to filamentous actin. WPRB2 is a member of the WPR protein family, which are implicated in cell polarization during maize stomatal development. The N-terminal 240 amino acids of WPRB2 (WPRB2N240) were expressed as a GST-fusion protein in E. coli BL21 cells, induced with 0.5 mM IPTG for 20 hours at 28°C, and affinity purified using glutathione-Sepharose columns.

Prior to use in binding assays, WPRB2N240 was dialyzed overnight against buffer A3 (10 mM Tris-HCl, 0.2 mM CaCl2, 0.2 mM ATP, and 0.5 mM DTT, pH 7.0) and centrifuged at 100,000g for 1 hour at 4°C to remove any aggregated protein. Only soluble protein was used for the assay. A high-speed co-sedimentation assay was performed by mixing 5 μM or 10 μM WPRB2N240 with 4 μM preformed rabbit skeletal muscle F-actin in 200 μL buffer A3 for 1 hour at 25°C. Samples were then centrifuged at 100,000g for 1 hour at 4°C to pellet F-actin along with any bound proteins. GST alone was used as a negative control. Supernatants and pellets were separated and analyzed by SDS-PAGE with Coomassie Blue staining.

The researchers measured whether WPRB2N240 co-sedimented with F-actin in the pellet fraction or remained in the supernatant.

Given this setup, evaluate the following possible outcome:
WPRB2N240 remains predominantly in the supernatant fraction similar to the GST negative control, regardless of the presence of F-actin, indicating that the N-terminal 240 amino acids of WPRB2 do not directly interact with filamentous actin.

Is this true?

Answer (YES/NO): NO